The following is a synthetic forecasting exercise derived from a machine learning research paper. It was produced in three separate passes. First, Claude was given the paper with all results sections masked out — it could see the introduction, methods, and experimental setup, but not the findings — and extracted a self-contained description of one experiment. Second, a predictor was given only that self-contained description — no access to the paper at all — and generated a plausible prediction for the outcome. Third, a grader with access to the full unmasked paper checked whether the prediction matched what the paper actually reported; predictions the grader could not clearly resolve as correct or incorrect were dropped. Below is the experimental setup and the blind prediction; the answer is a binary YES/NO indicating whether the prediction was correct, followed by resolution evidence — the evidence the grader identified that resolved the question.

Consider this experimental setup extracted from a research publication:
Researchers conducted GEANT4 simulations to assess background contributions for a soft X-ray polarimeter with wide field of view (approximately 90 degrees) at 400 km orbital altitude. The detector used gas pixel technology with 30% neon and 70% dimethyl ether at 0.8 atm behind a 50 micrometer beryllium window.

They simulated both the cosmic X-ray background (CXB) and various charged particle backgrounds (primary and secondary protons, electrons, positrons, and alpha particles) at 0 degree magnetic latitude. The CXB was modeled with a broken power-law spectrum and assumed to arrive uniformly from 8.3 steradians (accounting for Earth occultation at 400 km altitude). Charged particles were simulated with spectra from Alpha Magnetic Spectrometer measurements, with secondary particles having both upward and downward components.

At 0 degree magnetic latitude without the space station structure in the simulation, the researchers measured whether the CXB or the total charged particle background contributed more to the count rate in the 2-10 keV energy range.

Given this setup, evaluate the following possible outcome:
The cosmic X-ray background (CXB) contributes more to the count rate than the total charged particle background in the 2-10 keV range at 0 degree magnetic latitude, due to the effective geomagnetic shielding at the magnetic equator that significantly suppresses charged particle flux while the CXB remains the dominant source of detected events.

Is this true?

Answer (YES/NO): NO